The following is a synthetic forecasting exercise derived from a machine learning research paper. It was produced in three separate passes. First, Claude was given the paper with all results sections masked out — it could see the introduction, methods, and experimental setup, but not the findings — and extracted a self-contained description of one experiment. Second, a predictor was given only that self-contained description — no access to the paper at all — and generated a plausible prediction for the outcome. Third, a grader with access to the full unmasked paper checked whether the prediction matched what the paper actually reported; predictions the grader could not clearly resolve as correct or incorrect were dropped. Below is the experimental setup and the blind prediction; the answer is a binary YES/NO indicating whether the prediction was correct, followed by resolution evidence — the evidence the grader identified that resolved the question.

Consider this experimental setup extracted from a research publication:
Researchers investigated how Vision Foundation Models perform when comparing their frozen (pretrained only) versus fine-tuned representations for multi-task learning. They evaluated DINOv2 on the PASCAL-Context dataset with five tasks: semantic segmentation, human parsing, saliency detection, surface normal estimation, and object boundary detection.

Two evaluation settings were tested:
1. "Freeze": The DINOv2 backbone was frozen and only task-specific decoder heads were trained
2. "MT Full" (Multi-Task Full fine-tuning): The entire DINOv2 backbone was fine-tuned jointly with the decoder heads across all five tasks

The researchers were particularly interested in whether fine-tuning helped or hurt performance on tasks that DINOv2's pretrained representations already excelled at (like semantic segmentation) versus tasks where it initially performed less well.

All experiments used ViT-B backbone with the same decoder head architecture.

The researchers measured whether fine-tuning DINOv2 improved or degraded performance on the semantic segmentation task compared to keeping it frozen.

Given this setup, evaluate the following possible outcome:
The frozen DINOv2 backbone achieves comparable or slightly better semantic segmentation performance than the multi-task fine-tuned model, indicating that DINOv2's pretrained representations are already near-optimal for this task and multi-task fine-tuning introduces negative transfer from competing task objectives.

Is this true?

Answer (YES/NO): YES